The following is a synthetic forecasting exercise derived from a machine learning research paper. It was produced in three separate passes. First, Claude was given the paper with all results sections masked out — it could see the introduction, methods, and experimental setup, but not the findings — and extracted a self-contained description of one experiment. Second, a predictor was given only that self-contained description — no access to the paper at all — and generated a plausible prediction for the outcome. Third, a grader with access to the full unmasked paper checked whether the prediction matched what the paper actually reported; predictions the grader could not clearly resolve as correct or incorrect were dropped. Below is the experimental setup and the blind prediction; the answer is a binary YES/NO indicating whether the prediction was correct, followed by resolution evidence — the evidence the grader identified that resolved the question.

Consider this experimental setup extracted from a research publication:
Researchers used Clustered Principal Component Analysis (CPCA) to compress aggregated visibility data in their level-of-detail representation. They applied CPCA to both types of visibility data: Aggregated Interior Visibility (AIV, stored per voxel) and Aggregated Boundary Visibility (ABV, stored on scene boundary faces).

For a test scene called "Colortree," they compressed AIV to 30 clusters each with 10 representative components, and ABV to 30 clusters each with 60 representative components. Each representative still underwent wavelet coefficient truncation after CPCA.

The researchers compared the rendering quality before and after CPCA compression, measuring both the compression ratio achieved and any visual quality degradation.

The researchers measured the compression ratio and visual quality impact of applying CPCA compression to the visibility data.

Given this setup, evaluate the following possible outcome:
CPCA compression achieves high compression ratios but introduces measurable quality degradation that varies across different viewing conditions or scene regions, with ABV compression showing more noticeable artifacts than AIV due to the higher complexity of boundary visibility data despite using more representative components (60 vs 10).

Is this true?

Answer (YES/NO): NO